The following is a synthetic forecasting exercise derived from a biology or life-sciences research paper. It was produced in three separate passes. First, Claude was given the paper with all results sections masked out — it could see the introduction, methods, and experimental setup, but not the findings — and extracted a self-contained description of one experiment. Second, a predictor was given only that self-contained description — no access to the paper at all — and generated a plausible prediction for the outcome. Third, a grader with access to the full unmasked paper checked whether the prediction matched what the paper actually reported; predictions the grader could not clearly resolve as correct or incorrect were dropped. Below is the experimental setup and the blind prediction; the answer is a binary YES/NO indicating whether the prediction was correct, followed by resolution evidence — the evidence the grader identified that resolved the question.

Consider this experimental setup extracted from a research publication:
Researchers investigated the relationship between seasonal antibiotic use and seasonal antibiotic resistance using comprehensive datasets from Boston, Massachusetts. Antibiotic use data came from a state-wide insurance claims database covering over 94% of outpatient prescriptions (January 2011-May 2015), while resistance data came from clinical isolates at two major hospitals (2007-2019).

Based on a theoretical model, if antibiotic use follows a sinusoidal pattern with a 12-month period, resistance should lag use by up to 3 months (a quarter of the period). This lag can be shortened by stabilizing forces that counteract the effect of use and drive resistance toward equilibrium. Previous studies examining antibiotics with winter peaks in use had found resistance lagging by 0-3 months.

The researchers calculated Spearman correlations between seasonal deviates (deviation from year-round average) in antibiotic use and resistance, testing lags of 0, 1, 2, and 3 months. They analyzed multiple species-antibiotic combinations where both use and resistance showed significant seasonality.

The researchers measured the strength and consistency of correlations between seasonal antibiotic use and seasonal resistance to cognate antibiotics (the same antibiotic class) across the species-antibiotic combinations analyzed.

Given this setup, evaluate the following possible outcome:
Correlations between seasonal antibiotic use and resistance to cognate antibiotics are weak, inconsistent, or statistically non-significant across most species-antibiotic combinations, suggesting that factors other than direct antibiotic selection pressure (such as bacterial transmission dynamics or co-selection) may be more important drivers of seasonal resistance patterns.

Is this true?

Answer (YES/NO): YES